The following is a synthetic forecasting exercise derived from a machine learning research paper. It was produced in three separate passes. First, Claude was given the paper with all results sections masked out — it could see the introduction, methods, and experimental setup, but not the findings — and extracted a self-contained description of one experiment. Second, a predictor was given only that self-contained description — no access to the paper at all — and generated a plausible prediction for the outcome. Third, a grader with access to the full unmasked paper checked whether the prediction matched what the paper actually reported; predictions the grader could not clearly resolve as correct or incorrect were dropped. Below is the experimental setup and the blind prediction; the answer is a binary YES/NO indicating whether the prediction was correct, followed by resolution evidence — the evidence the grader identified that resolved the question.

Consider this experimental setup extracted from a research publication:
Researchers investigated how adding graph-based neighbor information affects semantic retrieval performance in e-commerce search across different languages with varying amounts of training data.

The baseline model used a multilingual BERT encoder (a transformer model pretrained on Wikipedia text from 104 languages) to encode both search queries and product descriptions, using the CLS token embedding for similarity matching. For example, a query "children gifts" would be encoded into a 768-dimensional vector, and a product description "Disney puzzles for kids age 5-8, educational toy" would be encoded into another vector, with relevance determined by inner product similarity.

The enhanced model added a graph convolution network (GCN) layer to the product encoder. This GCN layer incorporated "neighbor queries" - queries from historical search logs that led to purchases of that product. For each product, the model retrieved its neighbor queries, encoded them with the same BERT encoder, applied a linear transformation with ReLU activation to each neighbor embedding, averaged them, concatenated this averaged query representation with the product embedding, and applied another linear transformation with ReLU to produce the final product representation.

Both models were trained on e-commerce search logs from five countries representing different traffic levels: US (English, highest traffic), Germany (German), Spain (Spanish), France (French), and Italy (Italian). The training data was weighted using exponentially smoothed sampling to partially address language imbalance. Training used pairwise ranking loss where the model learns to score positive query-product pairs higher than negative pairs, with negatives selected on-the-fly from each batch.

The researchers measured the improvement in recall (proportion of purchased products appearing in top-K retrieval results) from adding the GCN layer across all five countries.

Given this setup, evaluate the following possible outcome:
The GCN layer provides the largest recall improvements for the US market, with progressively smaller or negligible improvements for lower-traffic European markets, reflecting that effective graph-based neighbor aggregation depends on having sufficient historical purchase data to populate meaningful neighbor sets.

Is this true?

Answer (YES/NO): NO